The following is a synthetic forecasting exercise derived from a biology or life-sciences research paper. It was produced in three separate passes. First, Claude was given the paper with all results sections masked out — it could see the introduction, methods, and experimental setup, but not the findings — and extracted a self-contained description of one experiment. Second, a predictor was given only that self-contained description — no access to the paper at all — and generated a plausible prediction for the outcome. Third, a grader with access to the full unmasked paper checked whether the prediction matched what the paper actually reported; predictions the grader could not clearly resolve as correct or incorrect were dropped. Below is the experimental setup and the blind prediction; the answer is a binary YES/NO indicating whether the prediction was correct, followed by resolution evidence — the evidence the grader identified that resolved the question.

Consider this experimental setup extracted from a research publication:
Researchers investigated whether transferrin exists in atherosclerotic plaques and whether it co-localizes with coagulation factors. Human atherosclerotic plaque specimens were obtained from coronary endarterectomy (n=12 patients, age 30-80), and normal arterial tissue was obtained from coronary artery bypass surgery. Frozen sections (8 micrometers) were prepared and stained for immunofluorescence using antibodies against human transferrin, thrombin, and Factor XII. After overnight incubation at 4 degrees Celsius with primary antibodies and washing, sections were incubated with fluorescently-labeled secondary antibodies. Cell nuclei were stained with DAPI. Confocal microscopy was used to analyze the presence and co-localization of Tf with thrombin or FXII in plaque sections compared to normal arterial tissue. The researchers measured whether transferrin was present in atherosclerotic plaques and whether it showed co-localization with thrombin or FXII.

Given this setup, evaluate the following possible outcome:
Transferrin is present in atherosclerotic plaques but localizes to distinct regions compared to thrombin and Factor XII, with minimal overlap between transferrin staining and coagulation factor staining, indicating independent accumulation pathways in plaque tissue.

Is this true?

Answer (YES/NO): NO